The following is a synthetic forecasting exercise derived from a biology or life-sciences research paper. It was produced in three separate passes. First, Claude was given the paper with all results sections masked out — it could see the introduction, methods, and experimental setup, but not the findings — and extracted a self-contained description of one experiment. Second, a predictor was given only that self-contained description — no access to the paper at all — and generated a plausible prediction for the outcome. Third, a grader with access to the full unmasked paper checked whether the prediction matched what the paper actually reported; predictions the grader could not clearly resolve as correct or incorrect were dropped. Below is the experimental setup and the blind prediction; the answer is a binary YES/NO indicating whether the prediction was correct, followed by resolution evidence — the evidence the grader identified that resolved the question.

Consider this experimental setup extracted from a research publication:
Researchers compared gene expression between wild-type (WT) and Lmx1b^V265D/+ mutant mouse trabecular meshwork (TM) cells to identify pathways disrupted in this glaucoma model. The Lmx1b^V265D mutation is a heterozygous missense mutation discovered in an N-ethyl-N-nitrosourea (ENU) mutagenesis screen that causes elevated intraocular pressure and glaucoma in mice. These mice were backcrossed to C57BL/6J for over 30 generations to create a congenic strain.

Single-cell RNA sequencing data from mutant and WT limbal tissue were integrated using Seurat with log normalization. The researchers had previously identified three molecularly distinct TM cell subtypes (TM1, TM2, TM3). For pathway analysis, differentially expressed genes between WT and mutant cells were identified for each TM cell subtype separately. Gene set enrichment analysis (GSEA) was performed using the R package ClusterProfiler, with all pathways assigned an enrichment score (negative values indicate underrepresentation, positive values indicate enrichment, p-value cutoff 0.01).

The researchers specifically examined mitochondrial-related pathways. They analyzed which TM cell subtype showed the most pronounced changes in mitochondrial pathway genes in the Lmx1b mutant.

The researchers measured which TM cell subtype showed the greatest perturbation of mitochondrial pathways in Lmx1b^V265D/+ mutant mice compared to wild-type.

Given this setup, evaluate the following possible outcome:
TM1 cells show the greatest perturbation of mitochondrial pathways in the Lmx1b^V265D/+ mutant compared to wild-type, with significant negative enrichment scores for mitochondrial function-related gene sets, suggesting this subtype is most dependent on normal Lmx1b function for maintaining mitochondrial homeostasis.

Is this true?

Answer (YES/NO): NO